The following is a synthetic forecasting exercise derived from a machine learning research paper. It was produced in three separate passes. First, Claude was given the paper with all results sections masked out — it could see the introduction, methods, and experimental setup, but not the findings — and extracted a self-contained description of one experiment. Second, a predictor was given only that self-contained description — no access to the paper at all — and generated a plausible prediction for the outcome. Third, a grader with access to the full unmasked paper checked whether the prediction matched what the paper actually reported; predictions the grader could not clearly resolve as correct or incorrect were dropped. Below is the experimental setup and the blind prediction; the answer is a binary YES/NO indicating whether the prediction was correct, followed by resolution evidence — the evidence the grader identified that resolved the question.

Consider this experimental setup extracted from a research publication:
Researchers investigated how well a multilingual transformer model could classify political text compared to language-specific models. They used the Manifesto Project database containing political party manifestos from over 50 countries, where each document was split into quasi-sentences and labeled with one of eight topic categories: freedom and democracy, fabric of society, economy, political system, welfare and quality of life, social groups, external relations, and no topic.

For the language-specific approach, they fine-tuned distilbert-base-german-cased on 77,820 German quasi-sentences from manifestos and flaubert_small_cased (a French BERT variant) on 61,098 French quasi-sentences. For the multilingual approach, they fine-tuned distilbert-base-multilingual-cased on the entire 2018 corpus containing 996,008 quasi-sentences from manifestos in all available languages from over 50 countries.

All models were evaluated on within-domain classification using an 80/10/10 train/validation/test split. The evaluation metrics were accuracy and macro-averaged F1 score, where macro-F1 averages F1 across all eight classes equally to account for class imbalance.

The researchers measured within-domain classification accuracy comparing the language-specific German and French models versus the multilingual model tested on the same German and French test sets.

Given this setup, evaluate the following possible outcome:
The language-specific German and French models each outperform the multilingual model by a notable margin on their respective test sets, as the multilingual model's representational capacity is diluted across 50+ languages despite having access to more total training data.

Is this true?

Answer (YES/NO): NO